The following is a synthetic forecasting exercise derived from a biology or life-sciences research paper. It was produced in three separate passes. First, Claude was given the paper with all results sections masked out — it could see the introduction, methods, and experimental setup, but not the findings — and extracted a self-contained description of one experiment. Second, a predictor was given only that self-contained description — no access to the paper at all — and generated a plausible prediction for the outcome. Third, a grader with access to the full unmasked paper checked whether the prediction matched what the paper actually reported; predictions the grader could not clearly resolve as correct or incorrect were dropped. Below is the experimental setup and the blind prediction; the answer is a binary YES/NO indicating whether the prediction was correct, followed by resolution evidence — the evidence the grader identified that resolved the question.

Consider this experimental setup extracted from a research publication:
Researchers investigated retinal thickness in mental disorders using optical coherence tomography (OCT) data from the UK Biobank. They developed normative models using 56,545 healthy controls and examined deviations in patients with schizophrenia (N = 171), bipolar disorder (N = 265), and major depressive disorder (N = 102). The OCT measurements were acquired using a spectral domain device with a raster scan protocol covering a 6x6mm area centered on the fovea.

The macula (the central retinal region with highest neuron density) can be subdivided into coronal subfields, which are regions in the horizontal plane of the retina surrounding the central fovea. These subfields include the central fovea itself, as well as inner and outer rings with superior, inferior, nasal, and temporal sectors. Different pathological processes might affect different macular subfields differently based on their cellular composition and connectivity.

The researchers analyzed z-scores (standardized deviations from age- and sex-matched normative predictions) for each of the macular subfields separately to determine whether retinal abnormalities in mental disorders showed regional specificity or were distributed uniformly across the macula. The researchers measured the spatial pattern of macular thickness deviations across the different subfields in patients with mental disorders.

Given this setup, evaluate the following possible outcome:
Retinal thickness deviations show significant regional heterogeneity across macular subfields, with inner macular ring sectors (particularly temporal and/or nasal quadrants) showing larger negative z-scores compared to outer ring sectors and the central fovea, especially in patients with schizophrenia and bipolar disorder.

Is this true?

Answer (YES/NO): YES